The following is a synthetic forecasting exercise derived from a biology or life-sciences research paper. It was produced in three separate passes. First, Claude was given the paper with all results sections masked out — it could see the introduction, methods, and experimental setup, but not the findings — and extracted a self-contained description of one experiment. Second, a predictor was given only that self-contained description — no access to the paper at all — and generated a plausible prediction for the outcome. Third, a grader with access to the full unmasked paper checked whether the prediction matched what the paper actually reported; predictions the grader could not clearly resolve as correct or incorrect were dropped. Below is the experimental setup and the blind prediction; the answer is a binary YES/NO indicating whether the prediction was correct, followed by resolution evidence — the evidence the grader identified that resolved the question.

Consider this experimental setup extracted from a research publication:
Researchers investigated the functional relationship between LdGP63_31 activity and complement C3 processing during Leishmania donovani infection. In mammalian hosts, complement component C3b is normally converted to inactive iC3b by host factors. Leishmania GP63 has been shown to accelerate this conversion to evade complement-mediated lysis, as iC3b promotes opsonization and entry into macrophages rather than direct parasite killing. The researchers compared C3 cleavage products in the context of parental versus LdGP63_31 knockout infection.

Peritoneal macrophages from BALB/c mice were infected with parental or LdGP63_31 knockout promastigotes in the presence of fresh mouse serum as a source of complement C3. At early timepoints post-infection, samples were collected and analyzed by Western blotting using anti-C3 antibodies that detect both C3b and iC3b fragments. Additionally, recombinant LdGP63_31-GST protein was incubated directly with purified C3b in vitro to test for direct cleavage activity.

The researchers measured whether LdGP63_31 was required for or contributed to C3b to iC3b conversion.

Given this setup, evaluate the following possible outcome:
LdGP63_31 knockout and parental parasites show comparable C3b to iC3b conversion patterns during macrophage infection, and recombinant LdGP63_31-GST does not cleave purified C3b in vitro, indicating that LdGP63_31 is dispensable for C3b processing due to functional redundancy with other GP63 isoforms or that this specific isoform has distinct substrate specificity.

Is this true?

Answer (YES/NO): NO